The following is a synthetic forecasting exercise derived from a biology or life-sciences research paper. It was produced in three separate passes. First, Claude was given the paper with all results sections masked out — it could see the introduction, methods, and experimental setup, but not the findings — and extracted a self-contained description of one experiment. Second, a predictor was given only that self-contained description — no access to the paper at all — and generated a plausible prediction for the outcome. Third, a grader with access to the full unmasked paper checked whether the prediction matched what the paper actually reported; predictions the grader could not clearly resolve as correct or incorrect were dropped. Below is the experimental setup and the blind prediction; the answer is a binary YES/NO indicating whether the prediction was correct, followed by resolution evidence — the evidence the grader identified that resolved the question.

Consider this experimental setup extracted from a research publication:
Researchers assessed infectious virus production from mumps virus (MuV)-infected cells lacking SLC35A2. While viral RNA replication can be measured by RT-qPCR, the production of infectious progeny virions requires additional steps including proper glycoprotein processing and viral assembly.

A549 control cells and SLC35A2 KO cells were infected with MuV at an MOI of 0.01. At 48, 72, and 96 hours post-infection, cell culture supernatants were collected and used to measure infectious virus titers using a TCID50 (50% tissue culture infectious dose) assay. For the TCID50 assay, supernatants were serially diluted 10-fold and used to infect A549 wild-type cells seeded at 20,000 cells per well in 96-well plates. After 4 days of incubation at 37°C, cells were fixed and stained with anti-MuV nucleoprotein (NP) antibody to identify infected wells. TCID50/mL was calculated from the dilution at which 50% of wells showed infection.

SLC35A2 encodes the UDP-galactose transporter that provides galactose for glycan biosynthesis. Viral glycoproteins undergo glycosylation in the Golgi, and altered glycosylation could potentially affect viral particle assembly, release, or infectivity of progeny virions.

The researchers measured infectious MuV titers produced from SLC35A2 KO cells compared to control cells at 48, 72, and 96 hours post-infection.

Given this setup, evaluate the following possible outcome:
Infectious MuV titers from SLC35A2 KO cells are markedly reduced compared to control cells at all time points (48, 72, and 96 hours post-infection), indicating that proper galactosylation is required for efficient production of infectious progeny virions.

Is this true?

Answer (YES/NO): NO